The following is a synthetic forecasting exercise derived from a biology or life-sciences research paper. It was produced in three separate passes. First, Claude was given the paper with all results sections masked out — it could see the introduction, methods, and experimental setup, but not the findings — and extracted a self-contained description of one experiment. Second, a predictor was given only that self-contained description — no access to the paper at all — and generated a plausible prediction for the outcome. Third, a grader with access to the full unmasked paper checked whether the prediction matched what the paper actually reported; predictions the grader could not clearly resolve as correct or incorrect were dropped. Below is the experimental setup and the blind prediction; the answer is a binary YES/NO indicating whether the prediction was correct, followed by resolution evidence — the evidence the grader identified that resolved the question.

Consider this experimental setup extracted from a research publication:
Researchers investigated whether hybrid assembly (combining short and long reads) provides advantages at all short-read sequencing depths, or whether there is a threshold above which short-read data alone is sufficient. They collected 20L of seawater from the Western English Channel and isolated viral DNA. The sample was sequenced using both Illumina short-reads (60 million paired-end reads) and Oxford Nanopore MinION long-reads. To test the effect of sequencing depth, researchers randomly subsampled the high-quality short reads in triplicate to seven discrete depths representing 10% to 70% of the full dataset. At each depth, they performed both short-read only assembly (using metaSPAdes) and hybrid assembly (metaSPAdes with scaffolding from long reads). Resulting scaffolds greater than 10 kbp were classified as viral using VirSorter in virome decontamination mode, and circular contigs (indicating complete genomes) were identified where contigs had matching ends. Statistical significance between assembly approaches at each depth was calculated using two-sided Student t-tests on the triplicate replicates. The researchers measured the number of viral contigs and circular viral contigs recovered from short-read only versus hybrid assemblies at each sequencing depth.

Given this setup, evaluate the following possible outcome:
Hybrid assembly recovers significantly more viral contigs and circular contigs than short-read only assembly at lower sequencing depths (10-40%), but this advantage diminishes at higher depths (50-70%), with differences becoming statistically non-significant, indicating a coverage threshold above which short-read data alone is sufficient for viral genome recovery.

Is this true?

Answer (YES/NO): NO